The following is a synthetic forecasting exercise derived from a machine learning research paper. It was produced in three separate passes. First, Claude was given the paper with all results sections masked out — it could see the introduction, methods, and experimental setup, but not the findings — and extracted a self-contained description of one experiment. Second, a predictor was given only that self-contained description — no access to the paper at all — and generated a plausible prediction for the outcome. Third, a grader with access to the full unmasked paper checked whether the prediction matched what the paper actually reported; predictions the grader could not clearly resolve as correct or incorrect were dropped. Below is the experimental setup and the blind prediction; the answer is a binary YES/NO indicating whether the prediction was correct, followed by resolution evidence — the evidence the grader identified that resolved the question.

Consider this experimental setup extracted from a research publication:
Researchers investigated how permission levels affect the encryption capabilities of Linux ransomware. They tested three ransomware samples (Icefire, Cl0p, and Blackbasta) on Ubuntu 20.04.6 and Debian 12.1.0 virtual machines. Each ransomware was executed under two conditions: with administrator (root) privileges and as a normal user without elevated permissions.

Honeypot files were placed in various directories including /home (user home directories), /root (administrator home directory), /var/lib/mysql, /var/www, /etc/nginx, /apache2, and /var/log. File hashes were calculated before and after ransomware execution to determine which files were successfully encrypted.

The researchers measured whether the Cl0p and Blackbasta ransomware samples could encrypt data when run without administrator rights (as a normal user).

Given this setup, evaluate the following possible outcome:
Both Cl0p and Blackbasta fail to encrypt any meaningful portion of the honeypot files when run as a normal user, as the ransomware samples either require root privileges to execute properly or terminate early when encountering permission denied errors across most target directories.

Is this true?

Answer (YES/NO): YES